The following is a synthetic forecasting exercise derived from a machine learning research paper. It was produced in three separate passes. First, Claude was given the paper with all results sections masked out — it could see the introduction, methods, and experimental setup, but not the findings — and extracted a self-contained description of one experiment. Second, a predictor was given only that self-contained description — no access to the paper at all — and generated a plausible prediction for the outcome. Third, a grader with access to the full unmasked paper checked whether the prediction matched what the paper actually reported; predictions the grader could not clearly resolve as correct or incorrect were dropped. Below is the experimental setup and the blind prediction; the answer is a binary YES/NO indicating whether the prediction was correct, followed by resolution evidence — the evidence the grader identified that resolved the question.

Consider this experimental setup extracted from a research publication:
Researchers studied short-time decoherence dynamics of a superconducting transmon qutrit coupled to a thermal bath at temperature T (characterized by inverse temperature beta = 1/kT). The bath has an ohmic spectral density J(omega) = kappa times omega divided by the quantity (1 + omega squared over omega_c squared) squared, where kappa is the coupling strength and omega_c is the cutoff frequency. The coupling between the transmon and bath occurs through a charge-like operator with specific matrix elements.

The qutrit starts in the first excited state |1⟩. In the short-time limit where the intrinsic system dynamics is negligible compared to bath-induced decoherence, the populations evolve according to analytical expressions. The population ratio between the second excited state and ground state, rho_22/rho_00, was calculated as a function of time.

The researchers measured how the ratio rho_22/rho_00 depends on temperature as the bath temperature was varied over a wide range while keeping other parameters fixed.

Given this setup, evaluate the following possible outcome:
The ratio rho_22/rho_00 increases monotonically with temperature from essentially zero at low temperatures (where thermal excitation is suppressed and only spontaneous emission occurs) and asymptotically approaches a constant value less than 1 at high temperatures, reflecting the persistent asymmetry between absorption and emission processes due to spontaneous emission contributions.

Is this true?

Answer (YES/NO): NO